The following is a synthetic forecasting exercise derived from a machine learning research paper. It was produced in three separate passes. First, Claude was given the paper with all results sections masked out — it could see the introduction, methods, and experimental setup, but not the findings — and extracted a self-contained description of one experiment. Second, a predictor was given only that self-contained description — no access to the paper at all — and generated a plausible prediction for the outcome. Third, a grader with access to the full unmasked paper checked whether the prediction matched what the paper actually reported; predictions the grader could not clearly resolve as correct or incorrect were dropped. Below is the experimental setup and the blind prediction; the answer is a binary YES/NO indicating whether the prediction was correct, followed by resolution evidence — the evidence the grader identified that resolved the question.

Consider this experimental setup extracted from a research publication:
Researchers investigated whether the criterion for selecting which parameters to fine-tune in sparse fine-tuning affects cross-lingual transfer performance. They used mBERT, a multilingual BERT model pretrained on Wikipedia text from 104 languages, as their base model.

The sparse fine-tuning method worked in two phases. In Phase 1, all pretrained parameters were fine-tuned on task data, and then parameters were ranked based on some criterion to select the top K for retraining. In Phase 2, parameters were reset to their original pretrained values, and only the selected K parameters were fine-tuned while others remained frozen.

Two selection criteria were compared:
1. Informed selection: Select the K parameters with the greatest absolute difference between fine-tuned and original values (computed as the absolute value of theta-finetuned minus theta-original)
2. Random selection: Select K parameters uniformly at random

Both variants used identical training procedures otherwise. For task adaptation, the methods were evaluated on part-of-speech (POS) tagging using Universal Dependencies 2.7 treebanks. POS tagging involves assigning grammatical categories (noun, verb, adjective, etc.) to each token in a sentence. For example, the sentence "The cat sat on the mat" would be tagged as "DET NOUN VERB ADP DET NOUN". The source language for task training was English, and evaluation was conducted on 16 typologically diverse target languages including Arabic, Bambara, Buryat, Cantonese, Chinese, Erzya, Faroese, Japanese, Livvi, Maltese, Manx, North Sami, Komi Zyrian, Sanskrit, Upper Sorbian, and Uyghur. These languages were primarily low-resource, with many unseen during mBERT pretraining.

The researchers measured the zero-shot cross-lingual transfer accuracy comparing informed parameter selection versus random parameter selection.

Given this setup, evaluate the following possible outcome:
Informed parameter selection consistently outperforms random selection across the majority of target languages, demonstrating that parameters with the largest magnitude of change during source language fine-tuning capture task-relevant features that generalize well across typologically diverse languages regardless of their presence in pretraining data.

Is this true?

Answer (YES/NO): YES